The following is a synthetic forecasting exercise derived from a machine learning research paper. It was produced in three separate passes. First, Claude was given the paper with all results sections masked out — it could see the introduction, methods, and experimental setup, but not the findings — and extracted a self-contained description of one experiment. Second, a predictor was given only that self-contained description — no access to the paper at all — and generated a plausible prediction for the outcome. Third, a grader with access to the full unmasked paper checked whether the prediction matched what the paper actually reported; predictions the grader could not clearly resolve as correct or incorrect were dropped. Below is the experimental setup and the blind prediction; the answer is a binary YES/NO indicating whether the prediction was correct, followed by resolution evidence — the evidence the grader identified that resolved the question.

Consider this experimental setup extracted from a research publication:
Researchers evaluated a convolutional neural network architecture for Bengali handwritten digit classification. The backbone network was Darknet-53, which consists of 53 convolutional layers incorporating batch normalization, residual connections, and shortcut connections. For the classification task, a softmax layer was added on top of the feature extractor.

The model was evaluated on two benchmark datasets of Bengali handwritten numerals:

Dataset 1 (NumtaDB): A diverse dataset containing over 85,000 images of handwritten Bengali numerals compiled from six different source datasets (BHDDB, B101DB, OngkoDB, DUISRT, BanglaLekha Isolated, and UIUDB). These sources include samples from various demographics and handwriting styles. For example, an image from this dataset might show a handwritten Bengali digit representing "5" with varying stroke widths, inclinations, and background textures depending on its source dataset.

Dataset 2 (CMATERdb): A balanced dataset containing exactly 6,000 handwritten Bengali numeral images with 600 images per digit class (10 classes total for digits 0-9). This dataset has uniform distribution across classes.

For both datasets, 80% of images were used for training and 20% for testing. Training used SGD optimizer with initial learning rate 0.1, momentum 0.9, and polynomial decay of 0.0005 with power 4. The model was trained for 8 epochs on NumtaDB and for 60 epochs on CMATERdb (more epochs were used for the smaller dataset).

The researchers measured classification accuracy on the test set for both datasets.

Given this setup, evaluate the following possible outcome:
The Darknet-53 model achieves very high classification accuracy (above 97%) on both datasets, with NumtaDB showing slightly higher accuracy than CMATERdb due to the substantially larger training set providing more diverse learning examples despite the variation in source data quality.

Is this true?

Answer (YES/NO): YES